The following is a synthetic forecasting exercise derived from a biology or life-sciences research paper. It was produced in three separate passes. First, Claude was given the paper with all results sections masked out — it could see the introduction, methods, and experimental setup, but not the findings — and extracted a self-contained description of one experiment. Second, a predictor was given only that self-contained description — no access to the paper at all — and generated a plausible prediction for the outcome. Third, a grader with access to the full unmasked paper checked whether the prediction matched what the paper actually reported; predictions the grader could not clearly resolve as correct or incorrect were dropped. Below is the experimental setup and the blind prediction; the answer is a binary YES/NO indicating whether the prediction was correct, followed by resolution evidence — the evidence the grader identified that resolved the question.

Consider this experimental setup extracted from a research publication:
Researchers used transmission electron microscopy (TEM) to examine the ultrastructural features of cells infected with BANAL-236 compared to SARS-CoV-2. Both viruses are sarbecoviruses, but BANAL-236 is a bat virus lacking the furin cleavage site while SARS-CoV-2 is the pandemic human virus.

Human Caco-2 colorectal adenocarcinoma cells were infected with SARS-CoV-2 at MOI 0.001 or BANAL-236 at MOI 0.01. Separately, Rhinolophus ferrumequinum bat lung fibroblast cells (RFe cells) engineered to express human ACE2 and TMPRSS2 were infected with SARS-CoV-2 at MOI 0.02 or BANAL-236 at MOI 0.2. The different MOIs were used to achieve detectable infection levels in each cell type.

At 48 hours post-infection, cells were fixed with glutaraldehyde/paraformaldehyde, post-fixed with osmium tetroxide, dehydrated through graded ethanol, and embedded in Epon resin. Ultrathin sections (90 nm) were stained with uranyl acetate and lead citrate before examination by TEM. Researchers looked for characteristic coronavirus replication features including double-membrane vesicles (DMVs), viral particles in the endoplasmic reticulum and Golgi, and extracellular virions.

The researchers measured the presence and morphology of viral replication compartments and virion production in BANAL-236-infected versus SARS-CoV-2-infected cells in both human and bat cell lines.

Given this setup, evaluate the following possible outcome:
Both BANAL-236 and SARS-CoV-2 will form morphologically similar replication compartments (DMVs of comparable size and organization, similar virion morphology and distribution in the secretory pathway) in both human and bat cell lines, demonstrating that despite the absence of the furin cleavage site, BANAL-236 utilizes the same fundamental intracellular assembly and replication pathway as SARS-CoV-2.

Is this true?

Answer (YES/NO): NO